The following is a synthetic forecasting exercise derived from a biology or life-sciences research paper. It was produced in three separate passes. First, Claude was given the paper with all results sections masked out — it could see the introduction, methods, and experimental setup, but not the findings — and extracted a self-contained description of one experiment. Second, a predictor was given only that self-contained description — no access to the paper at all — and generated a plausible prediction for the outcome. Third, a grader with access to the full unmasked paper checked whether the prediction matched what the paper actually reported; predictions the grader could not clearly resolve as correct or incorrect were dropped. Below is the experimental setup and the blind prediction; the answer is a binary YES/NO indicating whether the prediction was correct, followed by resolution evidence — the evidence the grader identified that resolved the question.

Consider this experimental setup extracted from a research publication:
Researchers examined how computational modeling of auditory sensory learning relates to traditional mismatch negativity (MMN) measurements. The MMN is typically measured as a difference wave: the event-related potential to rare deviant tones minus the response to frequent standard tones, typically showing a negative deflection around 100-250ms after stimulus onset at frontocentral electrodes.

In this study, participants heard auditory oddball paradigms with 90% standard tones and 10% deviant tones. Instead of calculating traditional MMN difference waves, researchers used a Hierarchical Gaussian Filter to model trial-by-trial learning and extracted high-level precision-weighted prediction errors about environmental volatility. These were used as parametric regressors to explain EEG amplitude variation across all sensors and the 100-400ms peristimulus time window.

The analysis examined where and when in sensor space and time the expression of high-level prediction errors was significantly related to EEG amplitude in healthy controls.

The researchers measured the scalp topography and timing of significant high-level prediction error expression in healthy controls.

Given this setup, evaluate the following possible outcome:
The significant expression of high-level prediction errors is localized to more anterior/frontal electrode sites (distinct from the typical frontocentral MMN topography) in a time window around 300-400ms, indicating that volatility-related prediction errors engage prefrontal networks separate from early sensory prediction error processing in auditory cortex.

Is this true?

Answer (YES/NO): NO